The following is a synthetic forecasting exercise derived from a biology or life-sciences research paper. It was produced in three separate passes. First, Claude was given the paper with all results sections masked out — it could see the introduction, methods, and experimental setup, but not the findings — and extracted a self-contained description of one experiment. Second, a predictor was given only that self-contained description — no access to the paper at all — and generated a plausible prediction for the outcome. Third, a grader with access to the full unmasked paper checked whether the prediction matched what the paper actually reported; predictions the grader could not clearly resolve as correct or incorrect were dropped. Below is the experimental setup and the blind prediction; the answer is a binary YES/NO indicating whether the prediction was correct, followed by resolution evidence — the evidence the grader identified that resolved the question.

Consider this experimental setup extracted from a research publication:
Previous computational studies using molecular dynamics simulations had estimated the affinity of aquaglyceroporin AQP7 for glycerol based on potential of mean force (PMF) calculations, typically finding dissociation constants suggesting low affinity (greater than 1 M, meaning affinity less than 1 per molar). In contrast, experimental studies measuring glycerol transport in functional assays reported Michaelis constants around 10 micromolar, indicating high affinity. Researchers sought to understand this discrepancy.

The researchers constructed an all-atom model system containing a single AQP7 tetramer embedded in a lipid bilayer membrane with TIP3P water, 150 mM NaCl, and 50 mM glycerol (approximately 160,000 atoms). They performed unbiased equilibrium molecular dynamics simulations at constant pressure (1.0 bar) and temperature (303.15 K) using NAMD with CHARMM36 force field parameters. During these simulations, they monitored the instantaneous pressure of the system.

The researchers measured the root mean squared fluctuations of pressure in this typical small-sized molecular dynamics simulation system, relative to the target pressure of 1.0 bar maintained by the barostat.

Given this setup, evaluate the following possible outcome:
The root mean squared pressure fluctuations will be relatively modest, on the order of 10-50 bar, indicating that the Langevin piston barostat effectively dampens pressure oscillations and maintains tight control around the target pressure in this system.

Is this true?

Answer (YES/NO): NO